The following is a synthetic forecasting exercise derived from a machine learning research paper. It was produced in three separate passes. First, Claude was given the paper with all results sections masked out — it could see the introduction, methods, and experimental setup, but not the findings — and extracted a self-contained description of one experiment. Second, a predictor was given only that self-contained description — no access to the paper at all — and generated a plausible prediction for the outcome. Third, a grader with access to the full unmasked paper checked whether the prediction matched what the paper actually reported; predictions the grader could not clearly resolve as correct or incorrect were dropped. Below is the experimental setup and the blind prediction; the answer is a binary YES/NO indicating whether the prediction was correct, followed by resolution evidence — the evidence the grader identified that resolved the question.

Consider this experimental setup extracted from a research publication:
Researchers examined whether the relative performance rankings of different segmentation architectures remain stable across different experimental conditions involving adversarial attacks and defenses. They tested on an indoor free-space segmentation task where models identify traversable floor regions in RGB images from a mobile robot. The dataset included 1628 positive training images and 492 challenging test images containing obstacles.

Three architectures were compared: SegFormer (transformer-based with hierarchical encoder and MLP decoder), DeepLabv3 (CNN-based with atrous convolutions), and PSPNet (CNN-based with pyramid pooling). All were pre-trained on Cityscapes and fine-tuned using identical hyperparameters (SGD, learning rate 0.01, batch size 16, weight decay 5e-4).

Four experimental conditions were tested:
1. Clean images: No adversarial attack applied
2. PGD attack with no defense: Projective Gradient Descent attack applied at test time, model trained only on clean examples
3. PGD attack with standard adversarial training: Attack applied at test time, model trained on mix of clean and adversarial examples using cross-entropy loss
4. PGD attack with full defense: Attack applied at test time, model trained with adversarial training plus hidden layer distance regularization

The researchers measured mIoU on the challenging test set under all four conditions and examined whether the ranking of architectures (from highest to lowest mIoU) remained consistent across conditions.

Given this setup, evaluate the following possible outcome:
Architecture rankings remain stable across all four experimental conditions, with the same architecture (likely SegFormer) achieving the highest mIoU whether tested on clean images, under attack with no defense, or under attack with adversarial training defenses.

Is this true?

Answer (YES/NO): NO